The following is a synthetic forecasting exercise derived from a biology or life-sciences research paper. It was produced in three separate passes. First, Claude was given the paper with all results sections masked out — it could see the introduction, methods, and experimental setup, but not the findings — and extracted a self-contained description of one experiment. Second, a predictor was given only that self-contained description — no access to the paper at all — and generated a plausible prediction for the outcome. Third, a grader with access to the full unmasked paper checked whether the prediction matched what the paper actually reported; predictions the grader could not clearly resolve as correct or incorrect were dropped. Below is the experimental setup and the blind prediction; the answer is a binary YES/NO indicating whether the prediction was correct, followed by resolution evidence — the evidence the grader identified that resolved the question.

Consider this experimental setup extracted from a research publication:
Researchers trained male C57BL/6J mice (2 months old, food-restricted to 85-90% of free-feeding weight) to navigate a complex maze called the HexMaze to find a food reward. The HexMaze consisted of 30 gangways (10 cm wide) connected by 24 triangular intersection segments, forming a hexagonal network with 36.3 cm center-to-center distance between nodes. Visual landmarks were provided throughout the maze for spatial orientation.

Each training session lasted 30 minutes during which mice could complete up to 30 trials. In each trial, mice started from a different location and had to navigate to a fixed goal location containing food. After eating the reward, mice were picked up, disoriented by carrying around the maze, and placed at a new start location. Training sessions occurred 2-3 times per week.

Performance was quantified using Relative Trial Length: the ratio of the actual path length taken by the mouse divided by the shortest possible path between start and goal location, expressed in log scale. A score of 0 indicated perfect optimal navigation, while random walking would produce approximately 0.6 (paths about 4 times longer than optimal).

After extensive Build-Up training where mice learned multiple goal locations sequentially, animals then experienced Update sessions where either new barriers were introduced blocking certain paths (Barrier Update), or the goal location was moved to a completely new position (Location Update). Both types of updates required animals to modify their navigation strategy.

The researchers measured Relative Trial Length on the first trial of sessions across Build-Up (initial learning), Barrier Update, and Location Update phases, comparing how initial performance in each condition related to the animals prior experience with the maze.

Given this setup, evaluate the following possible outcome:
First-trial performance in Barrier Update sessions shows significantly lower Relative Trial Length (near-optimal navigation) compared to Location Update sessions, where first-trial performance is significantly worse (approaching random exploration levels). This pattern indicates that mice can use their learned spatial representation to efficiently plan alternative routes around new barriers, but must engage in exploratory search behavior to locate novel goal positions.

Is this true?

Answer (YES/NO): NO